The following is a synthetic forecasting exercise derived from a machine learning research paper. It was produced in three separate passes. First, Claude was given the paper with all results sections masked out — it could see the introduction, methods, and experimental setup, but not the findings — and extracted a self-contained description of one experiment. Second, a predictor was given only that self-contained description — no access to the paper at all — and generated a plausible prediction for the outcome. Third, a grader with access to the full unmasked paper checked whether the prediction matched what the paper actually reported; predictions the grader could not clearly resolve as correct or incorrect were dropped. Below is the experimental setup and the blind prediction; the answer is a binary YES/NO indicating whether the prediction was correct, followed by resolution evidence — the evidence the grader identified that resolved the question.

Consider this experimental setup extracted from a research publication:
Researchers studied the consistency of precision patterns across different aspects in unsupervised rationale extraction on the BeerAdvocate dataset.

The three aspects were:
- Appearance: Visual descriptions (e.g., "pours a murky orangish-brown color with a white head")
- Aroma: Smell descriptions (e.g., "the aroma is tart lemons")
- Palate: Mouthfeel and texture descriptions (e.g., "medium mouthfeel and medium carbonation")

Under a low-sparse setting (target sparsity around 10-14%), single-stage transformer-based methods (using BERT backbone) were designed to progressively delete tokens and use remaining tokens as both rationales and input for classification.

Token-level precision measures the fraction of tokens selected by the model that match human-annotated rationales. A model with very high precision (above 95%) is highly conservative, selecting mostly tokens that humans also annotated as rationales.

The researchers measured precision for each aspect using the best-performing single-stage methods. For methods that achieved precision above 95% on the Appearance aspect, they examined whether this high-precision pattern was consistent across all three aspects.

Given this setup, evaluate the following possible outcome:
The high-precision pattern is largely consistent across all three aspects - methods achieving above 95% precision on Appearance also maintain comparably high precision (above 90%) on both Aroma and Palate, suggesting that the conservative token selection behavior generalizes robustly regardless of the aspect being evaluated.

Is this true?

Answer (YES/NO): NO